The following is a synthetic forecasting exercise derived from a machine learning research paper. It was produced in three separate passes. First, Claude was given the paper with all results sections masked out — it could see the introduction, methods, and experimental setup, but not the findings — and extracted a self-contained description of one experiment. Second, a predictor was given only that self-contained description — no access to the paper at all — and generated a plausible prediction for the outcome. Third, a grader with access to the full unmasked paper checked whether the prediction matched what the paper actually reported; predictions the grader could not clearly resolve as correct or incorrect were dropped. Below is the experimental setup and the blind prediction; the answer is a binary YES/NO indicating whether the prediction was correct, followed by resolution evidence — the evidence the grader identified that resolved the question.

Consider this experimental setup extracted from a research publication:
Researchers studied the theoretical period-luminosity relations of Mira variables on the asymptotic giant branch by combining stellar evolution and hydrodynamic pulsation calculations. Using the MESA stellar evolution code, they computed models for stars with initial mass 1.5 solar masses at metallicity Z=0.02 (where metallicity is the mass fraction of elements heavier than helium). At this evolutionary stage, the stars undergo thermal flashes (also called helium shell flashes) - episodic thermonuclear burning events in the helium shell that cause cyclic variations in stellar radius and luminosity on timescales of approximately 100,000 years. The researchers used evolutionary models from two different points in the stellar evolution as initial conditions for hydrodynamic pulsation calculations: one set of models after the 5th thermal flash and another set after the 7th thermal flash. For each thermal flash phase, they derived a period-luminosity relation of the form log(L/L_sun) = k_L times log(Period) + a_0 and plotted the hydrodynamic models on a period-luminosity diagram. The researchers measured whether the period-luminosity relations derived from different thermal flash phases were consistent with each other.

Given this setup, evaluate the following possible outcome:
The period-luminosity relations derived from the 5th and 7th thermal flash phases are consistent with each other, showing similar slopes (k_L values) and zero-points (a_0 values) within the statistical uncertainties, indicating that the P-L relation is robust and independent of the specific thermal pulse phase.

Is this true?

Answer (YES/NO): NO